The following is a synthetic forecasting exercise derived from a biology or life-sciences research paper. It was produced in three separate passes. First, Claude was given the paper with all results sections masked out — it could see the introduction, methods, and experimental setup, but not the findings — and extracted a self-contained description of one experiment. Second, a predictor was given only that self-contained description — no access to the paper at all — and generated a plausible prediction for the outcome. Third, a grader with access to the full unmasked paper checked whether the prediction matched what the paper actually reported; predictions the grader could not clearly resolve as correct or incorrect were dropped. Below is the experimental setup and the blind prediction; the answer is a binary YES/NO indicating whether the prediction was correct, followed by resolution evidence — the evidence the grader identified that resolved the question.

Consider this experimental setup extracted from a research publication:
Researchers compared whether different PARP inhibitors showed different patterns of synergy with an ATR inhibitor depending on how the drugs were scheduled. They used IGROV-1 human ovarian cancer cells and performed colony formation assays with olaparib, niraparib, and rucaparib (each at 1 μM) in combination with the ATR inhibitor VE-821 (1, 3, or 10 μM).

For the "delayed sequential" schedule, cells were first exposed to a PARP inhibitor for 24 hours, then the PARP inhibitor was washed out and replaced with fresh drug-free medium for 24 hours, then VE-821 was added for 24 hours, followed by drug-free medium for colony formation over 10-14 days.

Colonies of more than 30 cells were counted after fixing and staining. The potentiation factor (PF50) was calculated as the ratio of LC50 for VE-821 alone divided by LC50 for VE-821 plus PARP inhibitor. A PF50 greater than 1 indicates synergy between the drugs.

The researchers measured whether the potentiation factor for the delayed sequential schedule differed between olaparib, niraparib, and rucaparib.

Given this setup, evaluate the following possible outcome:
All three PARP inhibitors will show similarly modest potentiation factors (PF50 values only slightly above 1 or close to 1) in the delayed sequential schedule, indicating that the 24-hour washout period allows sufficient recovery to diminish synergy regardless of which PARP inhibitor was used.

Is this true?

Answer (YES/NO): NO